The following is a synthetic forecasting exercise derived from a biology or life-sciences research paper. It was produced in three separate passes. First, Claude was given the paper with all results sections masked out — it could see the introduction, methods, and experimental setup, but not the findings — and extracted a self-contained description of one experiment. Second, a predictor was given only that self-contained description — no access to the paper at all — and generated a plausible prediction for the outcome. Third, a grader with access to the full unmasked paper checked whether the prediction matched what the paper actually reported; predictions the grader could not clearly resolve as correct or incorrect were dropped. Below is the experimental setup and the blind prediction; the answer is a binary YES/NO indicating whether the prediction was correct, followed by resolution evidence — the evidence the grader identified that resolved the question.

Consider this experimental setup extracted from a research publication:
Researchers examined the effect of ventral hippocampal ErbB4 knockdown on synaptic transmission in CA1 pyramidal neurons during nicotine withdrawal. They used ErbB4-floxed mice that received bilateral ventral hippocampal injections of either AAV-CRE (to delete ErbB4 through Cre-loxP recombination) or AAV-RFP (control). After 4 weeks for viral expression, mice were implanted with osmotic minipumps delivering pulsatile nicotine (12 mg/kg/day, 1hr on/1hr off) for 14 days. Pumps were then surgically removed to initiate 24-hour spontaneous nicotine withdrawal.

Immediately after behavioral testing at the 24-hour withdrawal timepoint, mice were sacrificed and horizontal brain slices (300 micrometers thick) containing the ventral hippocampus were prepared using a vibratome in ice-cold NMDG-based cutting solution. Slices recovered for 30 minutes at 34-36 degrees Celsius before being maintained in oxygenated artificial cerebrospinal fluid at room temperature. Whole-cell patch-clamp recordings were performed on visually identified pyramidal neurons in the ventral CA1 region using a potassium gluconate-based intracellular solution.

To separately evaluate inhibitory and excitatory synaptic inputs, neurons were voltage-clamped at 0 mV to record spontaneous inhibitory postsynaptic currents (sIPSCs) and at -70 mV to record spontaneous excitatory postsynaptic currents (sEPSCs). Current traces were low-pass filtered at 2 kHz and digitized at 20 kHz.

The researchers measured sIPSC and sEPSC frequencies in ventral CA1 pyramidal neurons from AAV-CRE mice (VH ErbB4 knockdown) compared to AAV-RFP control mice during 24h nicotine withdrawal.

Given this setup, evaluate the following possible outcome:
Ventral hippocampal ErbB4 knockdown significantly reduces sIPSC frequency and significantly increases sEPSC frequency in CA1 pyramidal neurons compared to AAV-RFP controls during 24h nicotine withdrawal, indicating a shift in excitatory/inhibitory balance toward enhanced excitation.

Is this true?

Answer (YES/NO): NO